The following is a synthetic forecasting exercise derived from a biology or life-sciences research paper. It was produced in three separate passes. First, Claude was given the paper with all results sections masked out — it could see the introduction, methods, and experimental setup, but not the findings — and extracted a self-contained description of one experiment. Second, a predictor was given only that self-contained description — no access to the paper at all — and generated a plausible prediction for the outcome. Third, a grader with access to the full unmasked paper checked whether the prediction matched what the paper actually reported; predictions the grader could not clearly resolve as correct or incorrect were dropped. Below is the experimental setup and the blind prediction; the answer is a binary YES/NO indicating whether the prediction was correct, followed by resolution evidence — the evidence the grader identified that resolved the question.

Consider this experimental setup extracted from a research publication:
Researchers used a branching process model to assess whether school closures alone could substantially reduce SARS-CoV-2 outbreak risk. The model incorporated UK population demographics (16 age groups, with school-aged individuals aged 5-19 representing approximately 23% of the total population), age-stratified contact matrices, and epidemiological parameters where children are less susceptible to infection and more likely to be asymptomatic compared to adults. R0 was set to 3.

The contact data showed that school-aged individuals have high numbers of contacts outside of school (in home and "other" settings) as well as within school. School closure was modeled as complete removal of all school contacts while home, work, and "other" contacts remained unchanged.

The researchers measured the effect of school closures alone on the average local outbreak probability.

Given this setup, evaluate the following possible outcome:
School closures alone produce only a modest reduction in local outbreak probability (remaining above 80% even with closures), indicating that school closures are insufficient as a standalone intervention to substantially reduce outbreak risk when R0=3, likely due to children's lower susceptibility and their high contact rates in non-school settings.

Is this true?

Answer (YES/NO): NO